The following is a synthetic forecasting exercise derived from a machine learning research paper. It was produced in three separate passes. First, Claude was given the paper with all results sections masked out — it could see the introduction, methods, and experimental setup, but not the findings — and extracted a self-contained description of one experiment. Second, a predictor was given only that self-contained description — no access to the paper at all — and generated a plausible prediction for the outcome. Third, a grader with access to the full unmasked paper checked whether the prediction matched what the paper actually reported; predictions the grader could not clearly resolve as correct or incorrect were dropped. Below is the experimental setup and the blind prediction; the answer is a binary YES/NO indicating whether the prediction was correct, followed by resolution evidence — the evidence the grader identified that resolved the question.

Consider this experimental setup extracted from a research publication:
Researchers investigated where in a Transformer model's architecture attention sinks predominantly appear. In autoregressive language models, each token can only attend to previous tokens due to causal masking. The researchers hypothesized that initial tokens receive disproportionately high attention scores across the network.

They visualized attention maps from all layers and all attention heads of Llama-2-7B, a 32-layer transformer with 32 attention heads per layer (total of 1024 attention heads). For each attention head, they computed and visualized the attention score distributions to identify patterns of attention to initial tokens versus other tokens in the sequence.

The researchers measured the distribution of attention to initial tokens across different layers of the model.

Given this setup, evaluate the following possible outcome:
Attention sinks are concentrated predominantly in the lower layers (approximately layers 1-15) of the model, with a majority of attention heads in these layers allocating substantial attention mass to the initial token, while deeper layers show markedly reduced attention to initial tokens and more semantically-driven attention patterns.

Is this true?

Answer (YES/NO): NO